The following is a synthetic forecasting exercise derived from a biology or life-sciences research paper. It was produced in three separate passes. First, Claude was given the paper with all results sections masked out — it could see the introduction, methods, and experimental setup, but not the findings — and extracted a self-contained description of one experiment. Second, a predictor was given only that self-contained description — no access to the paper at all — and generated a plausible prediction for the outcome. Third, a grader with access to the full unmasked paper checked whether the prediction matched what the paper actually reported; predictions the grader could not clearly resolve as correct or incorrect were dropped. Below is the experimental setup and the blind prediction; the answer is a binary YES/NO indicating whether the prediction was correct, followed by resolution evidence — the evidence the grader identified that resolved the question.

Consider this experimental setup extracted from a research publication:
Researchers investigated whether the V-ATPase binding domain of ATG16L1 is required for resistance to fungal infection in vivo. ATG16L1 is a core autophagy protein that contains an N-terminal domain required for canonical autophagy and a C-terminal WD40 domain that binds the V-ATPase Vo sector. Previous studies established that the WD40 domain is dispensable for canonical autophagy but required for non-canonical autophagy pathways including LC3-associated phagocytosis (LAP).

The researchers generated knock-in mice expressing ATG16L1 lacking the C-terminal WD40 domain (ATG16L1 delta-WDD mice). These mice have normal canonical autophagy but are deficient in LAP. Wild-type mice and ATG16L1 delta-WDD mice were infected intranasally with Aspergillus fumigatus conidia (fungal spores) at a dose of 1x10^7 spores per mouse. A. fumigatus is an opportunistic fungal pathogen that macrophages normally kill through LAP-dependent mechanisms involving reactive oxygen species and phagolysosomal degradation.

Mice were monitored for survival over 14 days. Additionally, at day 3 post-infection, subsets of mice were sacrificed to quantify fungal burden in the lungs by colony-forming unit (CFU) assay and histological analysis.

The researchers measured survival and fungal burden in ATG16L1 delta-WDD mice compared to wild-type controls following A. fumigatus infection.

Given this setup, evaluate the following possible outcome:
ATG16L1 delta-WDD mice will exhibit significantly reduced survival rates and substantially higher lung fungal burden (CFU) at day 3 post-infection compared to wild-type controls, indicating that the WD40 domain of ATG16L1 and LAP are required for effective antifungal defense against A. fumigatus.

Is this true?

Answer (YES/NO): NO